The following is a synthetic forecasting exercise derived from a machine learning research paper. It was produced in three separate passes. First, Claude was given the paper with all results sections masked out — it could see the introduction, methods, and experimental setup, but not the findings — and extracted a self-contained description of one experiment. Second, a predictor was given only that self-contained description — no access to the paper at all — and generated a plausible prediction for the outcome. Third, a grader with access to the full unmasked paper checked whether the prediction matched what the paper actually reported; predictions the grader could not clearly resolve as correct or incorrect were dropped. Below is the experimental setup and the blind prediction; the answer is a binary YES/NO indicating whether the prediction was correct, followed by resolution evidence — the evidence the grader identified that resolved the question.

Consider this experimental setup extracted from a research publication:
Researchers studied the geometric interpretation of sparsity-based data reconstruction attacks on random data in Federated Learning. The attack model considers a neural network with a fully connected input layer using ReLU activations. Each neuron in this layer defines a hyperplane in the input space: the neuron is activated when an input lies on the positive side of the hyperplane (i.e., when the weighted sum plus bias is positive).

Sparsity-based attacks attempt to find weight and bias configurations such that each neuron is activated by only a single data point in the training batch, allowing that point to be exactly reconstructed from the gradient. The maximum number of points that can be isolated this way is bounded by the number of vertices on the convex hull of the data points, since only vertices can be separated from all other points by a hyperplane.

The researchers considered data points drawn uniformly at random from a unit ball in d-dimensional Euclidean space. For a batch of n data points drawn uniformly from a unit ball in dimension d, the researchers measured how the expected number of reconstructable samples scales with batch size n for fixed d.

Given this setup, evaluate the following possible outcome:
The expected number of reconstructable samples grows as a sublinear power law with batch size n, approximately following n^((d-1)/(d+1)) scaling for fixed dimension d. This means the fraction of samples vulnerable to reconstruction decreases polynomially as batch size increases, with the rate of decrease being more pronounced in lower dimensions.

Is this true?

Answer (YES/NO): YES